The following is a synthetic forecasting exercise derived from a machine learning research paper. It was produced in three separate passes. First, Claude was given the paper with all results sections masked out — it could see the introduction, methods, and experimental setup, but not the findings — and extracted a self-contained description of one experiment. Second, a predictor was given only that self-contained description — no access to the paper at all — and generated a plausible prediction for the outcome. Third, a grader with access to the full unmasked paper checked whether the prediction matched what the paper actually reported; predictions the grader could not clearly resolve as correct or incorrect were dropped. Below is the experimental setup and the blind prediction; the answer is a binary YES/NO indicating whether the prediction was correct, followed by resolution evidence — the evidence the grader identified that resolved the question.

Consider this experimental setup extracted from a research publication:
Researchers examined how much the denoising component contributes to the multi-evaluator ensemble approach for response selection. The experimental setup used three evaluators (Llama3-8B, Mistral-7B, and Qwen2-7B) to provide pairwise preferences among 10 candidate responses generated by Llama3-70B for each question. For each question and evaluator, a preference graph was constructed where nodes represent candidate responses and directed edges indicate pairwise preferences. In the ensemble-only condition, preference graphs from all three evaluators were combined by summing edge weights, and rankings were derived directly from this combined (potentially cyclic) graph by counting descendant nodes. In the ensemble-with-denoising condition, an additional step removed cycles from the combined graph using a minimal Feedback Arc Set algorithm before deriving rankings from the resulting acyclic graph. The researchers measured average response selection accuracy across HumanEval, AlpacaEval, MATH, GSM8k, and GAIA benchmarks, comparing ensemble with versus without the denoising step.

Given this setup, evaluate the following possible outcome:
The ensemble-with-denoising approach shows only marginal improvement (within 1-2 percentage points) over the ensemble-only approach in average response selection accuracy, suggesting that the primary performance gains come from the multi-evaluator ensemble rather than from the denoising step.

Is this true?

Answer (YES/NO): NO